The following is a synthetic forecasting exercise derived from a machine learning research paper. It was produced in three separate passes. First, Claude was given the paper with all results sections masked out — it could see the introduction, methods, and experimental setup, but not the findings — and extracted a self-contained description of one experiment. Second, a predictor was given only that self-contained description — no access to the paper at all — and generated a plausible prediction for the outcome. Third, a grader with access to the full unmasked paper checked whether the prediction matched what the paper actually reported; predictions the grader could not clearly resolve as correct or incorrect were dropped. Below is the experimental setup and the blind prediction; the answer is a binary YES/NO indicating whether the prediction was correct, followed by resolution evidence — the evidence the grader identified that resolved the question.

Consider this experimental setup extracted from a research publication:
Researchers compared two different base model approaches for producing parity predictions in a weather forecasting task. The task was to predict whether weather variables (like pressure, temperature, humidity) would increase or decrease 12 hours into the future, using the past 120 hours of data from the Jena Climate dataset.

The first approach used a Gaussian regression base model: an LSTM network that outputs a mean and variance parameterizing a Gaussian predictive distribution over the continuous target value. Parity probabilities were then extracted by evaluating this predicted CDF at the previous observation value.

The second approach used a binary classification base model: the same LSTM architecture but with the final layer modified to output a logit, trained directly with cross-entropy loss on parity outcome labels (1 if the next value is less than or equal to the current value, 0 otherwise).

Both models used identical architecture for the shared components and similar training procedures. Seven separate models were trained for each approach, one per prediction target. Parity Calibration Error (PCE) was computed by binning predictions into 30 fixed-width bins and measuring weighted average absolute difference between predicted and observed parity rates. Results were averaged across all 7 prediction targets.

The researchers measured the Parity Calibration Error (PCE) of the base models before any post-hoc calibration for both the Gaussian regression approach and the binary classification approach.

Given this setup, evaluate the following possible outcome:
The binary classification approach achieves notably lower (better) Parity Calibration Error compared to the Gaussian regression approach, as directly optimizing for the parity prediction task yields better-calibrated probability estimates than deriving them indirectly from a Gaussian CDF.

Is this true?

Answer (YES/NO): YES